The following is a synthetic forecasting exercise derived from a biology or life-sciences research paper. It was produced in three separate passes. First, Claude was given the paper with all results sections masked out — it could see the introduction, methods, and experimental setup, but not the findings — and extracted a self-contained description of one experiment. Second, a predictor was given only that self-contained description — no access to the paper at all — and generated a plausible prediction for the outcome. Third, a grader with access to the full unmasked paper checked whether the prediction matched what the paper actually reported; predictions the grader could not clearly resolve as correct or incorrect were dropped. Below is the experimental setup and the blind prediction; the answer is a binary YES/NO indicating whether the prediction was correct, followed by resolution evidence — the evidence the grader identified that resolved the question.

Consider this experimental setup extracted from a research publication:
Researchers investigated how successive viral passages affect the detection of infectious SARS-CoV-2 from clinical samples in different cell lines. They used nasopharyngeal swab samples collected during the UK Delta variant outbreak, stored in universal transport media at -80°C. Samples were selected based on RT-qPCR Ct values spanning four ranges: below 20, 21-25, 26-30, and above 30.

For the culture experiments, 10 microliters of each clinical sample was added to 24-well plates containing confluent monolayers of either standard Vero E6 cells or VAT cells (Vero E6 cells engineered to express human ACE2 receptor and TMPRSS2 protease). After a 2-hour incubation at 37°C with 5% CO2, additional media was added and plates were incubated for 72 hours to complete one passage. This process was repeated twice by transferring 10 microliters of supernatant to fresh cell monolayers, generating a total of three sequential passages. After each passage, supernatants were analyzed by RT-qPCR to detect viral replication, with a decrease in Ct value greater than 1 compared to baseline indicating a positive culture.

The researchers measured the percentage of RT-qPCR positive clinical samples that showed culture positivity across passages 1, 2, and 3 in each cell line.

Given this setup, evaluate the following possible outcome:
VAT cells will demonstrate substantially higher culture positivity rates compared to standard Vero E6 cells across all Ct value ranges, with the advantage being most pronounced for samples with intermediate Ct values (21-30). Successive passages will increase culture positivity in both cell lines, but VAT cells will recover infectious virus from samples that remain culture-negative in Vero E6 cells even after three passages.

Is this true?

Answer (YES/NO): NO